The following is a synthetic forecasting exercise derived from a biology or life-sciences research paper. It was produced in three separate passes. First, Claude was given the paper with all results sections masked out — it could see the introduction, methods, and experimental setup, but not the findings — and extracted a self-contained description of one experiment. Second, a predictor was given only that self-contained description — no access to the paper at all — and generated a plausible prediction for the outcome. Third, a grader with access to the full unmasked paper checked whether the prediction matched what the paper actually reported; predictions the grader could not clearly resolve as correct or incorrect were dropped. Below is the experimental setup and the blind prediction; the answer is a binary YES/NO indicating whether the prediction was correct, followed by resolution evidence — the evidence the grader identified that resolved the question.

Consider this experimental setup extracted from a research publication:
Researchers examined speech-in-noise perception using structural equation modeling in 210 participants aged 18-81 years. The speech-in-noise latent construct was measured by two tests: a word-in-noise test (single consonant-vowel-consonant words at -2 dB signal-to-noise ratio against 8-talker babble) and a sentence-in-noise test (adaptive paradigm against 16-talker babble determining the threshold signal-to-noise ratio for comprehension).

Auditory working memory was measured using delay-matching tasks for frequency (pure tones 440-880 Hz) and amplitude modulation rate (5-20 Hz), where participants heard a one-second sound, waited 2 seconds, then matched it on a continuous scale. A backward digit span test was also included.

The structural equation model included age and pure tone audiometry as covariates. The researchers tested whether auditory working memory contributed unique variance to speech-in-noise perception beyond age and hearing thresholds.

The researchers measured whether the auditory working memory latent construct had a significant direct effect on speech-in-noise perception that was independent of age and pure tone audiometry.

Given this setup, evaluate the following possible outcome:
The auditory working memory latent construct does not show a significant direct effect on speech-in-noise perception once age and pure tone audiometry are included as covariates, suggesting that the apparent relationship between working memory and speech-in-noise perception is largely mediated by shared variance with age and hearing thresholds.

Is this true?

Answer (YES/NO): NO